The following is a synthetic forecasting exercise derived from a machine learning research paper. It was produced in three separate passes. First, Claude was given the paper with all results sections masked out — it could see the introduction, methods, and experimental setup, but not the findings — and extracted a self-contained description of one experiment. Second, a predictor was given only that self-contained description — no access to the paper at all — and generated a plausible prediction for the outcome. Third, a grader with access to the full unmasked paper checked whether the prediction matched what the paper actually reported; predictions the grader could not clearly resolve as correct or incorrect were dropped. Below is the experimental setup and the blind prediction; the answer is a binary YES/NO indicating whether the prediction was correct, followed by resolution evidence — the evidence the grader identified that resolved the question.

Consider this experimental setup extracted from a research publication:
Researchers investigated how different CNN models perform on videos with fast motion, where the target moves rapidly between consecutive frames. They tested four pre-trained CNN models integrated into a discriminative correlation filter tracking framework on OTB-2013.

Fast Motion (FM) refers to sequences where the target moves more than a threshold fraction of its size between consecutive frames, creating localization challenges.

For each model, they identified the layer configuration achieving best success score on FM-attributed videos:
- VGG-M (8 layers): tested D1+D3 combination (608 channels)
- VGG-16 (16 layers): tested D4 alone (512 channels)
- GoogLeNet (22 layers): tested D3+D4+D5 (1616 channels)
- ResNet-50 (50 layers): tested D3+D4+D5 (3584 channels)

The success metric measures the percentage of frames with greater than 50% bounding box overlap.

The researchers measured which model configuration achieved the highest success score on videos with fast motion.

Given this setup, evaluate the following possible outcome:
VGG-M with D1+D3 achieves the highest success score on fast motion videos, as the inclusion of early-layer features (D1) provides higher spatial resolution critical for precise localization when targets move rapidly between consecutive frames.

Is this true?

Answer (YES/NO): NO